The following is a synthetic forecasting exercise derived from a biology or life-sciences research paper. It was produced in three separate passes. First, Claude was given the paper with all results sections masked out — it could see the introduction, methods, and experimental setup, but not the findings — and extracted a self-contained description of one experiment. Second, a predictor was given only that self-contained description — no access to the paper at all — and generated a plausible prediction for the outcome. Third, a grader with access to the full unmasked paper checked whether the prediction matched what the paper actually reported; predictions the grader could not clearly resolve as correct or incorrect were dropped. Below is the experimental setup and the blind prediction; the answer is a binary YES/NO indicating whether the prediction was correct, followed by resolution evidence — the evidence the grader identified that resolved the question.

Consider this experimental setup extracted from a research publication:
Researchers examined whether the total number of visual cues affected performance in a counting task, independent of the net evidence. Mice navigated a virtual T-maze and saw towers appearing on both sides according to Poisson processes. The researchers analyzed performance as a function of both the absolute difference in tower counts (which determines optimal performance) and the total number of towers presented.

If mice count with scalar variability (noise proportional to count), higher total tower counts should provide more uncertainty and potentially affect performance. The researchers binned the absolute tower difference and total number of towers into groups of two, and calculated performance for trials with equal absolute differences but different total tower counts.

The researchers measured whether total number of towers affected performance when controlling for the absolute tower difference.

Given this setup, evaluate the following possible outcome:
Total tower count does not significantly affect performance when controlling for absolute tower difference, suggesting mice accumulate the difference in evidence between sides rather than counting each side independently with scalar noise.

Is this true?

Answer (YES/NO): NO